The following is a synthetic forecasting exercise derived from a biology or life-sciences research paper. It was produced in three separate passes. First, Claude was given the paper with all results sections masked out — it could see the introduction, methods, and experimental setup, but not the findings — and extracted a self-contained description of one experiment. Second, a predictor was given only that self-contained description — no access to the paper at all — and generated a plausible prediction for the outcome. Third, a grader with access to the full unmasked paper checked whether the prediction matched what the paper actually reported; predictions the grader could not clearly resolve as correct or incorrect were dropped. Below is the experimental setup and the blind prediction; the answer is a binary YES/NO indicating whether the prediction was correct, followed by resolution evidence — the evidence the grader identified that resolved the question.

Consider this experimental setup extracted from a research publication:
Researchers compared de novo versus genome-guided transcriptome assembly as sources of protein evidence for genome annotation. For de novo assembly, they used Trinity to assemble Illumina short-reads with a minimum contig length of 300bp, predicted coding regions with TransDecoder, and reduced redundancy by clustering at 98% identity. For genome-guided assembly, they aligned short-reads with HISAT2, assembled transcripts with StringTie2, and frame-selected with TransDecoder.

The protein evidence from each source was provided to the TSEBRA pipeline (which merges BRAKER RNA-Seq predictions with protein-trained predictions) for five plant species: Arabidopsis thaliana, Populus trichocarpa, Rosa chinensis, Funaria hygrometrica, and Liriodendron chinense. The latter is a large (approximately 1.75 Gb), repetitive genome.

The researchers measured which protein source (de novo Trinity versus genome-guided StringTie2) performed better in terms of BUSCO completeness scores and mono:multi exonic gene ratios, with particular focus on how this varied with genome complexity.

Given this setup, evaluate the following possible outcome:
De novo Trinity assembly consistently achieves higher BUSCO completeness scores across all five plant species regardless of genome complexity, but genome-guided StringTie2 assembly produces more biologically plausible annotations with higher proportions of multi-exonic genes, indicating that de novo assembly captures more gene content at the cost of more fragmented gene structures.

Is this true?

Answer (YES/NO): NO